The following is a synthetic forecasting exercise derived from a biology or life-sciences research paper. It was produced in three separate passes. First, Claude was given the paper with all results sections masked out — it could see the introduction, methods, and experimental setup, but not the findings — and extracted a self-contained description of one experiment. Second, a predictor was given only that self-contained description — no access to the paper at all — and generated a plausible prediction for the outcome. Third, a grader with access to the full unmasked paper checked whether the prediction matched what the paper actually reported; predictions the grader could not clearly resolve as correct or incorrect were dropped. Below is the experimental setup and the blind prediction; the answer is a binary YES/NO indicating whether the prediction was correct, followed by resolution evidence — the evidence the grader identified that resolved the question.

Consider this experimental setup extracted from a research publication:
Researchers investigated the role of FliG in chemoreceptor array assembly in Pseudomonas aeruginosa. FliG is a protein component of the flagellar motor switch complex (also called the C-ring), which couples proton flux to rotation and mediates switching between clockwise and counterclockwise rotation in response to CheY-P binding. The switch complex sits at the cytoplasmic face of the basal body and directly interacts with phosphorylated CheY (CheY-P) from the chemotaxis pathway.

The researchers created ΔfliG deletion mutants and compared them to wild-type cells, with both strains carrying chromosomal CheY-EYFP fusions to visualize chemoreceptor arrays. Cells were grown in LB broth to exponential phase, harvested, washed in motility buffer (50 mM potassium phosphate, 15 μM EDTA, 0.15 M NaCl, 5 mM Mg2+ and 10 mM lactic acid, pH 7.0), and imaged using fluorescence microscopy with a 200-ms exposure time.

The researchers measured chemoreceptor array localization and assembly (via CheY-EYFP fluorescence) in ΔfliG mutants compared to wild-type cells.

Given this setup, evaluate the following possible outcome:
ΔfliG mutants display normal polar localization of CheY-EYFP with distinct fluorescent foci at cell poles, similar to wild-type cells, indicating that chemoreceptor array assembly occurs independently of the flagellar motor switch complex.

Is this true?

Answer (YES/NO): NO